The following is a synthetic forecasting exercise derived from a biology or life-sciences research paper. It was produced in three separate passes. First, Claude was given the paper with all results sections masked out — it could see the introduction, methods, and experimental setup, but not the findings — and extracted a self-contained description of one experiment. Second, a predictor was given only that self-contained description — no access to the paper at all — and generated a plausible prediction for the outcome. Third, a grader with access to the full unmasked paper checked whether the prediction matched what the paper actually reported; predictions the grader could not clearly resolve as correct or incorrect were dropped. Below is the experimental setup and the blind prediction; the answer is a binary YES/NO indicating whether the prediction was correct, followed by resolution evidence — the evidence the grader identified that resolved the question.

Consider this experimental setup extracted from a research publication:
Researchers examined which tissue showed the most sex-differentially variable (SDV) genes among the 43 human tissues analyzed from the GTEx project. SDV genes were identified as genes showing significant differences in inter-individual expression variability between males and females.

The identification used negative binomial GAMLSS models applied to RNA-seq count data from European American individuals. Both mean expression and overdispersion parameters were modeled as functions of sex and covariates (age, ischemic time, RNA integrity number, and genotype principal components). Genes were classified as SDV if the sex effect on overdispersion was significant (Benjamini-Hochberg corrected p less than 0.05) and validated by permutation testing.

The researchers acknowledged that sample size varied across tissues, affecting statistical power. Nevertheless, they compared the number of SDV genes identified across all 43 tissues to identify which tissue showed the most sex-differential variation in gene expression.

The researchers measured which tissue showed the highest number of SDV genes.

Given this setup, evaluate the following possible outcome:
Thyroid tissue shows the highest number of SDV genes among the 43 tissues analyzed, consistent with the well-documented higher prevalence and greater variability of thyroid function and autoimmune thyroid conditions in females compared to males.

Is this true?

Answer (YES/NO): NO